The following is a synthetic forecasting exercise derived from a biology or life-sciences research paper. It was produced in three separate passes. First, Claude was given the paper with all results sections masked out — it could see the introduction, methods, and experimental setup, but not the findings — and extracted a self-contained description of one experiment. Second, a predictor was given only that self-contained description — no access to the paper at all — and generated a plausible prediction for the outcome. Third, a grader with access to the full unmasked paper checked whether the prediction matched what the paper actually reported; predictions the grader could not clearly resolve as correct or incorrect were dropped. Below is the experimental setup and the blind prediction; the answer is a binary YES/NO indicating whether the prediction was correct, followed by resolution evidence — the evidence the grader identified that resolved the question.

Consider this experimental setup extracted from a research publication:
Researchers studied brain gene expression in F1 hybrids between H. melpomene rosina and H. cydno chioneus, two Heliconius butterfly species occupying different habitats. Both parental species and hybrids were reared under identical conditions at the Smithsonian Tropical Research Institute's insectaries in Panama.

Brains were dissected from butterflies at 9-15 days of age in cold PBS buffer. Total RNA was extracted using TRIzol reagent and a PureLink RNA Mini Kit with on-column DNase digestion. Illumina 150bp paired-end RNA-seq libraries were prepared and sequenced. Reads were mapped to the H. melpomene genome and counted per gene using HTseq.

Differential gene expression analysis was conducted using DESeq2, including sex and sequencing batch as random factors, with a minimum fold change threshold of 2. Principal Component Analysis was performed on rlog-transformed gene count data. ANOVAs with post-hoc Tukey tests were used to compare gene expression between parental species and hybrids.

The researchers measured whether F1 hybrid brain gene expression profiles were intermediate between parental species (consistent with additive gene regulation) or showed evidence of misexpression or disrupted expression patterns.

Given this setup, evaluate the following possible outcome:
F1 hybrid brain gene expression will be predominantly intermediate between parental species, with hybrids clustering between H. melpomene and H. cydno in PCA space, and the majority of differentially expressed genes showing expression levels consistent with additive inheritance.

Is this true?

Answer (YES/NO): NO